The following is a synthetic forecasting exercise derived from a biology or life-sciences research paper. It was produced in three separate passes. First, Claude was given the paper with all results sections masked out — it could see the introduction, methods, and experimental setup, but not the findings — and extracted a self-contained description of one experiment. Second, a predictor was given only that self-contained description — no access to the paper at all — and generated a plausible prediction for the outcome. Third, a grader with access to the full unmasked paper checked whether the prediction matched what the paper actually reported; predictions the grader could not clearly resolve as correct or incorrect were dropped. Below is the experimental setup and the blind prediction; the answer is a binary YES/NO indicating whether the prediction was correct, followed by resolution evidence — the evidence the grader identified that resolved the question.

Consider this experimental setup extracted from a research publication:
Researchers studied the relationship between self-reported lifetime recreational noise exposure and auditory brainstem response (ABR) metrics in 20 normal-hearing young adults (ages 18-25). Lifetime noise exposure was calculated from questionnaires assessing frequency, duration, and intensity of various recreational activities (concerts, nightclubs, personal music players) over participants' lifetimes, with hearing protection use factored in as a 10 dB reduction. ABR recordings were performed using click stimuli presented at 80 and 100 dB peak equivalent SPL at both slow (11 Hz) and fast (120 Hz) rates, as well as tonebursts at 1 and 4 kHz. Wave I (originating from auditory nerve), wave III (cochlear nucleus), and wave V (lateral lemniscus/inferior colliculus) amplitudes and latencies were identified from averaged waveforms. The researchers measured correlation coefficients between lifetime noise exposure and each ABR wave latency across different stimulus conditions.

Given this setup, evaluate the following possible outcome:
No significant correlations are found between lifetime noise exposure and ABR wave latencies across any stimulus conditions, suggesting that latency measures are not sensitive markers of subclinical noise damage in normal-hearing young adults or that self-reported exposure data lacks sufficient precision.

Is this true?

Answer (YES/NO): NO